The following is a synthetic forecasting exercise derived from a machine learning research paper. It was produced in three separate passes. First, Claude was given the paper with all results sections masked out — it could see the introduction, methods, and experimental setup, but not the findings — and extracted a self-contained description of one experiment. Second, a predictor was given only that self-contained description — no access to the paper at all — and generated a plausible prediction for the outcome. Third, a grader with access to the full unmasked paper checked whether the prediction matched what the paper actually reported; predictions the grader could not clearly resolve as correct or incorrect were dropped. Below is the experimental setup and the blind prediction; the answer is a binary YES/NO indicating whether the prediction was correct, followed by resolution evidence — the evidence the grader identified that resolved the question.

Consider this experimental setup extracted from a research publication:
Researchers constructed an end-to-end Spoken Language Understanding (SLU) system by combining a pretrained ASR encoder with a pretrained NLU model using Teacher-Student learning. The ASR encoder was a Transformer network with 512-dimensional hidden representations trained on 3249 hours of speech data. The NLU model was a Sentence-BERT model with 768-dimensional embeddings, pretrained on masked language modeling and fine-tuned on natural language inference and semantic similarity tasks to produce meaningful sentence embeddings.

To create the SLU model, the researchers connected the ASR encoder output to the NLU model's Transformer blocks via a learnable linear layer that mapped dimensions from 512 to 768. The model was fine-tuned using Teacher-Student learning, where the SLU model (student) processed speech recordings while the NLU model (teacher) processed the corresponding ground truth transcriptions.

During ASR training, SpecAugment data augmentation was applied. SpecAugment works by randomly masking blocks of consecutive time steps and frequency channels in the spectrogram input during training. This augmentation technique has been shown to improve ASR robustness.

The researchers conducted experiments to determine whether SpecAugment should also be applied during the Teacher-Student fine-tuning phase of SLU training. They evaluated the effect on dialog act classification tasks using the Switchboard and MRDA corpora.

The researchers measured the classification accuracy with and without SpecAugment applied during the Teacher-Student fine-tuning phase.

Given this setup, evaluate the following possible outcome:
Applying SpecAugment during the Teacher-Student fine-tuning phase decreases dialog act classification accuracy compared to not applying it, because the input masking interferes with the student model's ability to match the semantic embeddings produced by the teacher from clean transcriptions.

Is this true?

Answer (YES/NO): YES